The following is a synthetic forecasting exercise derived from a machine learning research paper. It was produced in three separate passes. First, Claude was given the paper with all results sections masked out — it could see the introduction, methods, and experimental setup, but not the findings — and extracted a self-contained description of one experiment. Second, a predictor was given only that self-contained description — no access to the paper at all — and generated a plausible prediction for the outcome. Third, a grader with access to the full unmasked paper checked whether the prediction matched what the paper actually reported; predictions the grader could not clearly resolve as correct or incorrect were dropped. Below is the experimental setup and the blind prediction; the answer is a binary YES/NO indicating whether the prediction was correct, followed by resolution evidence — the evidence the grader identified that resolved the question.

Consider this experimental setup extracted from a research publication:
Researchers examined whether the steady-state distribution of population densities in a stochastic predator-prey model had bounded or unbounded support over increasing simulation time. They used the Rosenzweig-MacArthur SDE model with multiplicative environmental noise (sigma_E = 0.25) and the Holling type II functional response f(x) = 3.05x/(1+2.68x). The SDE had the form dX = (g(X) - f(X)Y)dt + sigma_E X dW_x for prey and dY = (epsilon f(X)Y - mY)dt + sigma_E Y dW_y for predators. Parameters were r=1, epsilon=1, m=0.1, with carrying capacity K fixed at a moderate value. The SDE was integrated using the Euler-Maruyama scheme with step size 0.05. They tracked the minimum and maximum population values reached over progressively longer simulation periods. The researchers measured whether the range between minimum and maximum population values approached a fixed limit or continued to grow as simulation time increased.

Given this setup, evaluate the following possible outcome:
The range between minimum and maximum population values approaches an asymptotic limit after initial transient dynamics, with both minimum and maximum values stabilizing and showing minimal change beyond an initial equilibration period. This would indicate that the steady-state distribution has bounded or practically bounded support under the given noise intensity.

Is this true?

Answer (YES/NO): NO